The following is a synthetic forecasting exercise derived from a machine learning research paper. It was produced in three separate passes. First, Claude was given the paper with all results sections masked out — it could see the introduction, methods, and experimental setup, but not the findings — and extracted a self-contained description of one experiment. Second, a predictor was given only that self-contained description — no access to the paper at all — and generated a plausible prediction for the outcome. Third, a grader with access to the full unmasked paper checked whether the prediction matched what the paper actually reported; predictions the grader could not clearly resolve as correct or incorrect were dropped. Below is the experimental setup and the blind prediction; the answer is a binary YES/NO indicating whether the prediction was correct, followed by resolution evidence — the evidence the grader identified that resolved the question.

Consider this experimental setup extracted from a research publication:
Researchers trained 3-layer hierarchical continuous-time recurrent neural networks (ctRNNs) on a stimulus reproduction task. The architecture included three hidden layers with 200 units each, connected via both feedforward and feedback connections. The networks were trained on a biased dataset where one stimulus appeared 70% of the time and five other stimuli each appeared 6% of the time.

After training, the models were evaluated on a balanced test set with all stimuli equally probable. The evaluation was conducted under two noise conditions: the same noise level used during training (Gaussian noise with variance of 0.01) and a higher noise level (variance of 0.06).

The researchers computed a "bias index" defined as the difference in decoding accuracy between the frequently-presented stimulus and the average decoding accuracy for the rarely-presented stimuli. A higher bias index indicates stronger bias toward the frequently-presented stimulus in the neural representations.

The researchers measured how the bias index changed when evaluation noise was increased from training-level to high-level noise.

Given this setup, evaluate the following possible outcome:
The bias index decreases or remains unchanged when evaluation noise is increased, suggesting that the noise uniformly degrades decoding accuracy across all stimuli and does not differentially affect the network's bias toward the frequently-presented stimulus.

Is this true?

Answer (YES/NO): NO